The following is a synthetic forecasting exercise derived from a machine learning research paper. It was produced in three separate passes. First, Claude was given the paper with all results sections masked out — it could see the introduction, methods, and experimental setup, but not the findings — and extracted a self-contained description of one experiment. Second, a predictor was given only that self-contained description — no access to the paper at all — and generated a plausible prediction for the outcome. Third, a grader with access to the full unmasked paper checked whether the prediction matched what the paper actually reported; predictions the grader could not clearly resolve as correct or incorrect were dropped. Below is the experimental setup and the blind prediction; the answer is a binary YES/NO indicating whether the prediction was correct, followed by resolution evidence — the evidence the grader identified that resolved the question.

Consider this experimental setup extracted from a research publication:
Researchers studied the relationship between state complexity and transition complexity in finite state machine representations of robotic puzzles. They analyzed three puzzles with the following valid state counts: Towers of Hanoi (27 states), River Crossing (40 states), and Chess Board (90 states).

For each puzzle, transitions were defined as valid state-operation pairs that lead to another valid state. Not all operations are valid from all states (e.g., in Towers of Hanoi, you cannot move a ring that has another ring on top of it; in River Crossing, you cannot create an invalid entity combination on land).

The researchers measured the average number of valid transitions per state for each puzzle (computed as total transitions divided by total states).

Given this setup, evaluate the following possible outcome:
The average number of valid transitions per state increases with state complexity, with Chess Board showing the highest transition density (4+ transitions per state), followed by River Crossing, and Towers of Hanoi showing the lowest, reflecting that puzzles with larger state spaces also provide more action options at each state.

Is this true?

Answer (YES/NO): NO